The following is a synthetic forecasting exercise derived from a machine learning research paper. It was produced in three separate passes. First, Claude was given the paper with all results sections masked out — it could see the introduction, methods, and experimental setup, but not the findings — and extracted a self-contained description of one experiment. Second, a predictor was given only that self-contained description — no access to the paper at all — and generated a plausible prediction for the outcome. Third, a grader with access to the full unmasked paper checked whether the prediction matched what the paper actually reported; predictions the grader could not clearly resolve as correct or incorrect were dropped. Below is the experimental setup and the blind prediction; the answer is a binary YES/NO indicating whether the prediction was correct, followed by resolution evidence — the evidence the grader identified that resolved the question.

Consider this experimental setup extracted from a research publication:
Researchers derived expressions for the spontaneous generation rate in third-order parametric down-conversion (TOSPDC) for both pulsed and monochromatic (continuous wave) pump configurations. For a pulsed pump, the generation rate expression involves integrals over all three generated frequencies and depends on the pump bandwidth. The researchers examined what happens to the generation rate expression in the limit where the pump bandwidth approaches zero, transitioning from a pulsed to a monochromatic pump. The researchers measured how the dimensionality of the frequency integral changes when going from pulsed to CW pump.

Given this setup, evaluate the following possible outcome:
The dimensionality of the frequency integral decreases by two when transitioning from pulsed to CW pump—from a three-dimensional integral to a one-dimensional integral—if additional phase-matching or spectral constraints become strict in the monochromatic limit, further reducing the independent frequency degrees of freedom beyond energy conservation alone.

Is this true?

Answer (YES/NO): NO